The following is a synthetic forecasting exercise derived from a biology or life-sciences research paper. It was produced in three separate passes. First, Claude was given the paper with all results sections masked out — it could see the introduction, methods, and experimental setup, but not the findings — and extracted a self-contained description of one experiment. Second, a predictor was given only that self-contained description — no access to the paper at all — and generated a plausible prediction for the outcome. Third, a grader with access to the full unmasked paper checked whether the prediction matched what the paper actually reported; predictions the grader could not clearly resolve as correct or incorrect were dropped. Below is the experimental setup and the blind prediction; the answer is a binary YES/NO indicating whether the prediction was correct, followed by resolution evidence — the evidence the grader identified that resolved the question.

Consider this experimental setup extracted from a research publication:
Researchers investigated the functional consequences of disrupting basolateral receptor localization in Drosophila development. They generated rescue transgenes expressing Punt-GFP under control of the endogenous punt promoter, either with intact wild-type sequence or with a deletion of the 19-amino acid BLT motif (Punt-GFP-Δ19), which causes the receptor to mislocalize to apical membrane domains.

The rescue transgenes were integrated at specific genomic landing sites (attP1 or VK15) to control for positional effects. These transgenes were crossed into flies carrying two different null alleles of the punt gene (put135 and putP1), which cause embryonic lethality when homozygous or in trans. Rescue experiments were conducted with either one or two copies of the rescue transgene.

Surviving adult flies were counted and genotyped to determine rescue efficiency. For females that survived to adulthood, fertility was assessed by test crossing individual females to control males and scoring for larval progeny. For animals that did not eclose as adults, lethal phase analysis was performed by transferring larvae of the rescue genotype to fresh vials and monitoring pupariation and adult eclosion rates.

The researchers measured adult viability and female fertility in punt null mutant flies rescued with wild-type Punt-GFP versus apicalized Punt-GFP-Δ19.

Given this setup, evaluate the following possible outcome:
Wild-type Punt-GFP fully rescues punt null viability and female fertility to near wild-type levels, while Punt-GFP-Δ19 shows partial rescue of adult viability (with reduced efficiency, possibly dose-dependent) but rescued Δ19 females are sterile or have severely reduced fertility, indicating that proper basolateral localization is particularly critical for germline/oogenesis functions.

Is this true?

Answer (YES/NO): YES